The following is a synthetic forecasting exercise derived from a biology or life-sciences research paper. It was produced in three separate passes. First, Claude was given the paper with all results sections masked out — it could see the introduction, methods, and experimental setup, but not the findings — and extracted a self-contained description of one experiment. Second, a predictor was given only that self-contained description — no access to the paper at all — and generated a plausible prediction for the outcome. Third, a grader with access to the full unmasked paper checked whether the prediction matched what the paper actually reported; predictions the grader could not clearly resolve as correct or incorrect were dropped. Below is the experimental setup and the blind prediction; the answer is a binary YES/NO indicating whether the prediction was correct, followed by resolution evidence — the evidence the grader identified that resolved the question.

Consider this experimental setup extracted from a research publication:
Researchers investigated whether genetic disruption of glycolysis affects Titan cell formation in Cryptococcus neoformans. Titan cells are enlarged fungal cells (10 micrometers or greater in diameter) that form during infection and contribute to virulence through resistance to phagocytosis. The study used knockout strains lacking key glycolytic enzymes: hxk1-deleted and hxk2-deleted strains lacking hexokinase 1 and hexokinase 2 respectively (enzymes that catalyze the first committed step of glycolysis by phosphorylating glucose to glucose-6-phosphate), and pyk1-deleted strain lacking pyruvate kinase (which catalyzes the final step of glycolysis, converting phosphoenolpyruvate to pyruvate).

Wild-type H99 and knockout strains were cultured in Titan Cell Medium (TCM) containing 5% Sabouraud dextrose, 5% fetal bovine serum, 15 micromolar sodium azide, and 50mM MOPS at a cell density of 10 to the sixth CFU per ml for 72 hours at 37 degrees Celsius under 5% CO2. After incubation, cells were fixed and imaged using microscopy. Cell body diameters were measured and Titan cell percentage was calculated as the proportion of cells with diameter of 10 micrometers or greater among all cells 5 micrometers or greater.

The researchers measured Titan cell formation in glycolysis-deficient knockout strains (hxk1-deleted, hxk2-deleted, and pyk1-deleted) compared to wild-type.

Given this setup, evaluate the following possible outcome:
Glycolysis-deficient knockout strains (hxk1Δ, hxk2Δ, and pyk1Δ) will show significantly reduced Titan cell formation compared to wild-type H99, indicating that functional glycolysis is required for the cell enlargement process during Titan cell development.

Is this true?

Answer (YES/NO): YES